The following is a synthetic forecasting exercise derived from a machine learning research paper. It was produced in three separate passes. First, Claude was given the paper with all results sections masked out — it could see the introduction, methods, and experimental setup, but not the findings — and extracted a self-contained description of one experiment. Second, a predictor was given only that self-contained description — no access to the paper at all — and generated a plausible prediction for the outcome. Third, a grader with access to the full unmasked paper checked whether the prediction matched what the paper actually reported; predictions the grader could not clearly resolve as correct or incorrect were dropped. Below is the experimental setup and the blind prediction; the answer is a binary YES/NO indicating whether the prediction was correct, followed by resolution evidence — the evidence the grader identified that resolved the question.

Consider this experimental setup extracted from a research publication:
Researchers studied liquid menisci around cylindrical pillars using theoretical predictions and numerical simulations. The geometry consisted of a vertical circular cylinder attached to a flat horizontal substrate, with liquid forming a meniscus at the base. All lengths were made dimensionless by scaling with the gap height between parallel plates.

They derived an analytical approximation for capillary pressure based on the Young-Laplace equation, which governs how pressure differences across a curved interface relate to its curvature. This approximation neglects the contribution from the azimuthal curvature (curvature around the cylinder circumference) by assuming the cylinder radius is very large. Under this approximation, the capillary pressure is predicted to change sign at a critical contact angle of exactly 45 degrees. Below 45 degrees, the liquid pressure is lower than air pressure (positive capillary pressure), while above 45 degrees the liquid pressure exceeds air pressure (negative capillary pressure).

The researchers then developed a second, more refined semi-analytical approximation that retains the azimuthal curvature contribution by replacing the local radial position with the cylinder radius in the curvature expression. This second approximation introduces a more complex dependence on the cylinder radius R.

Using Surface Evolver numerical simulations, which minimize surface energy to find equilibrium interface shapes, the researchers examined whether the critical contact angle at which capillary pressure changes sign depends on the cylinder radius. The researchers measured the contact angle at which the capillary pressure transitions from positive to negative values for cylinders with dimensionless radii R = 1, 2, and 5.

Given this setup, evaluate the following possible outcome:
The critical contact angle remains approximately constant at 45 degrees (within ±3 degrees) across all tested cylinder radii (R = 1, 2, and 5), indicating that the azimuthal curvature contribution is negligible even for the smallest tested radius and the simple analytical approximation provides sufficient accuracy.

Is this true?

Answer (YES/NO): NO